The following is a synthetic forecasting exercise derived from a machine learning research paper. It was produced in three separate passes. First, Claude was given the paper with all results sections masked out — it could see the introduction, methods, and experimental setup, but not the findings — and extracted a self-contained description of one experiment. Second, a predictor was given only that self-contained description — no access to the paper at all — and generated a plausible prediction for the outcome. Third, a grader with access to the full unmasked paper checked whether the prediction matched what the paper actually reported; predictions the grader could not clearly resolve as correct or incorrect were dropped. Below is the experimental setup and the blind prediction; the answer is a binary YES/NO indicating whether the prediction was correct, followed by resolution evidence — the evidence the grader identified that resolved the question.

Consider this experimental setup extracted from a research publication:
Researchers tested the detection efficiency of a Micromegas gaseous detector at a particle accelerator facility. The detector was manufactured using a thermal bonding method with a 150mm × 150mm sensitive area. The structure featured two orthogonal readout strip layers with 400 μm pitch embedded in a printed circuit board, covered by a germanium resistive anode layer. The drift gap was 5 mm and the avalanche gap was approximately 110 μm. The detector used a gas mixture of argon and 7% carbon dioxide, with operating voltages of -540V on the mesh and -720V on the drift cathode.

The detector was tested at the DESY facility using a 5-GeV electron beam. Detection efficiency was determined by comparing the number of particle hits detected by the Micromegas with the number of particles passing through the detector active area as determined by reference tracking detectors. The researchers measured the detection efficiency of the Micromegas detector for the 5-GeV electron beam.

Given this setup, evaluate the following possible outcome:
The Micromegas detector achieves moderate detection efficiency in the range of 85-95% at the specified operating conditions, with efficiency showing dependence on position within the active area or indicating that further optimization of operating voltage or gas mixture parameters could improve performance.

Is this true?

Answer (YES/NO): NO